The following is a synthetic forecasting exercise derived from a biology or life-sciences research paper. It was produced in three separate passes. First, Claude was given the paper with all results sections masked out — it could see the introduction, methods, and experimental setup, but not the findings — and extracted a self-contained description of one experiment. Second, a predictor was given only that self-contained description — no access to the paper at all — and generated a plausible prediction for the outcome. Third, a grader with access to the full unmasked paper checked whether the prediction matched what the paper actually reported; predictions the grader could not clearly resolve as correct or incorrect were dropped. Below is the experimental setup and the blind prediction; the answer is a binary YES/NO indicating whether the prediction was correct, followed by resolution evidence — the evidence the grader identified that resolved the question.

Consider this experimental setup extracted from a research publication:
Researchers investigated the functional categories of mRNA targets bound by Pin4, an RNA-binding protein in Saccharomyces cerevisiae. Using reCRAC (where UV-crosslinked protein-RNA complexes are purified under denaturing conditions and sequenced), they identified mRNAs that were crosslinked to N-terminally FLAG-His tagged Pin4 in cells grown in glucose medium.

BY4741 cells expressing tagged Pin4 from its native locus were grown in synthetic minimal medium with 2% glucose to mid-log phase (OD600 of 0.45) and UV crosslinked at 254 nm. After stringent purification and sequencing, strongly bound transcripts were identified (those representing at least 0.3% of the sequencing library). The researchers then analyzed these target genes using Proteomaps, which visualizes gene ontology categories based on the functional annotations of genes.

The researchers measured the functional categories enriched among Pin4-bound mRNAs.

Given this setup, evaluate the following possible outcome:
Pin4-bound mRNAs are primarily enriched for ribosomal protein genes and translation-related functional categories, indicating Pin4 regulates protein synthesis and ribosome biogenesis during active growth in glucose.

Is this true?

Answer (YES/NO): NO